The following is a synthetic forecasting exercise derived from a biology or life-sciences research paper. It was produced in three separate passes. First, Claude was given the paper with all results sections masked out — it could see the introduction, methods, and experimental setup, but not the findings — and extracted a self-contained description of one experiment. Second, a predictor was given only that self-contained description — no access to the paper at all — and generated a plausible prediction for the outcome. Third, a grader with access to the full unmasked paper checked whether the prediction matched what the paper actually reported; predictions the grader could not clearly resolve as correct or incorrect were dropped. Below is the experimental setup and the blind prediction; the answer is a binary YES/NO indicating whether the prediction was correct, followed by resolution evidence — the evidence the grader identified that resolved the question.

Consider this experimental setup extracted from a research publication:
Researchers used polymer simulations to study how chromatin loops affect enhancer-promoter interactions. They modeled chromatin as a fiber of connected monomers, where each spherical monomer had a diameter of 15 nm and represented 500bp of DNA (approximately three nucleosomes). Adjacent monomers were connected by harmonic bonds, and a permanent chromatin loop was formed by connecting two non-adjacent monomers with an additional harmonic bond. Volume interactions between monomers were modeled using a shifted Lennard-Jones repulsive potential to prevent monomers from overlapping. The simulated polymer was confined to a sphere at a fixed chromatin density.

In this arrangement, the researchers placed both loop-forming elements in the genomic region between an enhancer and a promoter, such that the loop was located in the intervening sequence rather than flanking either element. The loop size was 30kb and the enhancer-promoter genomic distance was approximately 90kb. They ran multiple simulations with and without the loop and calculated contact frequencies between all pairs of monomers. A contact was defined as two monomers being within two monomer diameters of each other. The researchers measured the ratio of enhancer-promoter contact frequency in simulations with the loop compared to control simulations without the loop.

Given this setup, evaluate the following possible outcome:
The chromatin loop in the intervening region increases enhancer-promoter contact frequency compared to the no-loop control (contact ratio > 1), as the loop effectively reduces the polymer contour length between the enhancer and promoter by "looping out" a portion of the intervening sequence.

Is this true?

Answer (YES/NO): YES